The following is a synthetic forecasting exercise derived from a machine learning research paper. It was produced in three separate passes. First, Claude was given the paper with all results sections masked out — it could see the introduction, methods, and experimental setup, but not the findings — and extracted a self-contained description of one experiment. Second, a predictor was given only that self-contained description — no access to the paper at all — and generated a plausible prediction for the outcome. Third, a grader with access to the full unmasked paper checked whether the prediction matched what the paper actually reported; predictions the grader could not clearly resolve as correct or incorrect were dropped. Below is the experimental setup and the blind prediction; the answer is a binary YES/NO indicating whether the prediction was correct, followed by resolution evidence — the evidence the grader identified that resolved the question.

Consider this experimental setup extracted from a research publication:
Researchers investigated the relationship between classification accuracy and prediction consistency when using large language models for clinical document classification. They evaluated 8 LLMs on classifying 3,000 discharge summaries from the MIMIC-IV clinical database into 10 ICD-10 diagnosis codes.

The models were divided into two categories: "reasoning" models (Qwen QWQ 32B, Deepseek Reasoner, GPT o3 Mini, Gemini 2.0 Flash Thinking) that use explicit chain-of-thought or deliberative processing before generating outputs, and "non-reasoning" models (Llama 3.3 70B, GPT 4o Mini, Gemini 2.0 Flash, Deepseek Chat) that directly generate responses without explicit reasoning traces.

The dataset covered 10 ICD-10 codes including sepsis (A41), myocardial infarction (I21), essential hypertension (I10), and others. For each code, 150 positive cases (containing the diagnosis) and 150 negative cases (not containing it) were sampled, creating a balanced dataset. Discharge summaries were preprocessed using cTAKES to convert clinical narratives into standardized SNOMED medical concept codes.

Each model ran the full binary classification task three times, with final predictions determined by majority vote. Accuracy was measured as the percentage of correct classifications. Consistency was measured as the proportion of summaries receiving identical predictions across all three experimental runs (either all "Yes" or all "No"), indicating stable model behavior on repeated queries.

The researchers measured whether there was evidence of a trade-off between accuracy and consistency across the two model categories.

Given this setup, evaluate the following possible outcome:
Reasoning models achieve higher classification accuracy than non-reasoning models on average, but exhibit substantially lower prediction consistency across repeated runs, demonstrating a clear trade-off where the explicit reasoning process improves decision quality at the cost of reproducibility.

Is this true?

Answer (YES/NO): YES